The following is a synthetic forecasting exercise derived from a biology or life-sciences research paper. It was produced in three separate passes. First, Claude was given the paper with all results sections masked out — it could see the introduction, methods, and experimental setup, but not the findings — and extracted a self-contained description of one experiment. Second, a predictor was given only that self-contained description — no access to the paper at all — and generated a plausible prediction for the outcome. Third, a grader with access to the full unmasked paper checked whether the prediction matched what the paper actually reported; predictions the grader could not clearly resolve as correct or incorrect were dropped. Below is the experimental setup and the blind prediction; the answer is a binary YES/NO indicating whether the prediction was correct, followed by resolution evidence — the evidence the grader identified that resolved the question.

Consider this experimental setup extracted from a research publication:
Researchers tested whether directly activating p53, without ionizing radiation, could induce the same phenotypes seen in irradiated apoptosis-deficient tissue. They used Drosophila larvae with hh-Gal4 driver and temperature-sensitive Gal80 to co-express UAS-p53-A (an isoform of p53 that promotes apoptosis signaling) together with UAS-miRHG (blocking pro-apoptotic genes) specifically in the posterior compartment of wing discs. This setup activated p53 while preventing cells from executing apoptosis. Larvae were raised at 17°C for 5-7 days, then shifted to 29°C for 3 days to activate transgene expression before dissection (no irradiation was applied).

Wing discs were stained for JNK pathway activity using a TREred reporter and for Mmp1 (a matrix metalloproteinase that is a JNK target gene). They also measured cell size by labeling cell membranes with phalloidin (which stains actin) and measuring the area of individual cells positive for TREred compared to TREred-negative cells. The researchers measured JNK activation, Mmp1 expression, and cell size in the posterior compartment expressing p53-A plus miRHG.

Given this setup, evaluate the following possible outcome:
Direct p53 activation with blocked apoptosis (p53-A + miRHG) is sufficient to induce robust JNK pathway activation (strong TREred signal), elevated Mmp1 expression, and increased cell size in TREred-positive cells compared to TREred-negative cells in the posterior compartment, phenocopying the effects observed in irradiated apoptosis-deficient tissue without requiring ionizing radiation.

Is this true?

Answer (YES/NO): YES